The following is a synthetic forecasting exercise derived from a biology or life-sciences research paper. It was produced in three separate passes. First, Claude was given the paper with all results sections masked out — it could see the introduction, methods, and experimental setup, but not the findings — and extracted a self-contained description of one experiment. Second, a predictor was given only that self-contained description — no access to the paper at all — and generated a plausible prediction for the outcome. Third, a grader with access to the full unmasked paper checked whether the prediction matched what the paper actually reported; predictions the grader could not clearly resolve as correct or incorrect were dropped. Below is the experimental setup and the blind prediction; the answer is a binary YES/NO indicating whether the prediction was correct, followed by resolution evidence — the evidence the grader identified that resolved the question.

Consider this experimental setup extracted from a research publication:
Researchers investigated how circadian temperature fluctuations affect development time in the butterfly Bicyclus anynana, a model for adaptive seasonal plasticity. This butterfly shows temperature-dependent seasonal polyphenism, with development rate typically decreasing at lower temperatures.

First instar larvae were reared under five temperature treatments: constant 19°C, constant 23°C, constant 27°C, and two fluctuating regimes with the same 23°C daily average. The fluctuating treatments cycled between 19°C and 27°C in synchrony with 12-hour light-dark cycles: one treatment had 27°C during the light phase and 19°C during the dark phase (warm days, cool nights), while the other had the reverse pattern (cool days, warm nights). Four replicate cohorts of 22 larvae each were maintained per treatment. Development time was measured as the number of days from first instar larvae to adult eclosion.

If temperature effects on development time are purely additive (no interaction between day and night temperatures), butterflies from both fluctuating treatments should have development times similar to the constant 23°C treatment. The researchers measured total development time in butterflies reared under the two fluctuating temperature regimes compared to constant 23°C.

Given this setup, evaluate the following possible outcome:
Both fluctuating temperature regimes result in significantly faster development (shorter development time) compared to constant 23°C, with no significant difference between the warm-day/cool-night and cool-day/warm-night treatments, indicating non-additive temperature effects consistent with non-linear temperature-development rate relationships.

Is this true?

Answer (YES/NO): NO